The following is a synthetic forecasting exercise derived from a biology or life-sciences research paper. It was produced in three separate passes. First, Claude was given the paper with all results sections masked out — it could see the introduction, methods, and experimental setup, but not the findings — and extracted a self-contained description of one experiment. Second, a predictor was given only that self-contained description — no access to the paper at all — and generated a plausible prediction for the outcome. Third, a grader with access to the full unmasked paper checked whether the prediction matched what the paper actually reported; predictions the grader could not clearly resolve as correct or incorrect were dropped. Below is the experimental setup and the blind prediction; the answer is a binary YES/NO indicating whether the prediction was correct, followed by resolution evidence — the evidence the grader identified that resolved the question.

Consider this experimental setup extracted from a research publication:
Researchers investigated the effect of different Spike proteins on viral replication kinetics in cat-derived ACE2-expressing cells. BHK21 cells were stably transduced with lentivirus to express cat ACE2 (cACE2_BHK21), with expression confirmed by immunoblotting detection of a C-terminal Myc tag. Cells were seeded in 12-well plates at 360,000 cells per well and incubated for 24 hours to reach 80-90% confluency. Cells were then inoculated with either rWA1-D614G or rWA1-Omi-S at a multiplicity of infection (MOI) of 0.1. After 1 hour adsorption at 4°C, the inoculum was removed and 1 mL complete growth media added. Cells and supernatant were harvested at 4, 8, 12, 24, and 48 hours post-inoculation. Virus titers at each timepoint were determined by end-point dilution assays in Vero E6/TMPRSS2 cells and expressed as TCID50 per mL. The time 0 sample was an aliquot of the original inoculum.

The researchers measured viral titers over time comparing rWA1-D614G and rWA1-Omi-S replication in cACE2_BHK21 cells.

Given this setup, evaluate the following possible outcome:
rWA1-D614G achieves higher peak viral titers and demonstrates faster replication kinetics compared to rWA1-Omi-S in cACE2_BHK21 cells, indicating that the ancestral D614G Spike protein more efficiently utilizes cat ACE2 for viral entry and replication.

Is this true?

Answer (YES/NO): YES